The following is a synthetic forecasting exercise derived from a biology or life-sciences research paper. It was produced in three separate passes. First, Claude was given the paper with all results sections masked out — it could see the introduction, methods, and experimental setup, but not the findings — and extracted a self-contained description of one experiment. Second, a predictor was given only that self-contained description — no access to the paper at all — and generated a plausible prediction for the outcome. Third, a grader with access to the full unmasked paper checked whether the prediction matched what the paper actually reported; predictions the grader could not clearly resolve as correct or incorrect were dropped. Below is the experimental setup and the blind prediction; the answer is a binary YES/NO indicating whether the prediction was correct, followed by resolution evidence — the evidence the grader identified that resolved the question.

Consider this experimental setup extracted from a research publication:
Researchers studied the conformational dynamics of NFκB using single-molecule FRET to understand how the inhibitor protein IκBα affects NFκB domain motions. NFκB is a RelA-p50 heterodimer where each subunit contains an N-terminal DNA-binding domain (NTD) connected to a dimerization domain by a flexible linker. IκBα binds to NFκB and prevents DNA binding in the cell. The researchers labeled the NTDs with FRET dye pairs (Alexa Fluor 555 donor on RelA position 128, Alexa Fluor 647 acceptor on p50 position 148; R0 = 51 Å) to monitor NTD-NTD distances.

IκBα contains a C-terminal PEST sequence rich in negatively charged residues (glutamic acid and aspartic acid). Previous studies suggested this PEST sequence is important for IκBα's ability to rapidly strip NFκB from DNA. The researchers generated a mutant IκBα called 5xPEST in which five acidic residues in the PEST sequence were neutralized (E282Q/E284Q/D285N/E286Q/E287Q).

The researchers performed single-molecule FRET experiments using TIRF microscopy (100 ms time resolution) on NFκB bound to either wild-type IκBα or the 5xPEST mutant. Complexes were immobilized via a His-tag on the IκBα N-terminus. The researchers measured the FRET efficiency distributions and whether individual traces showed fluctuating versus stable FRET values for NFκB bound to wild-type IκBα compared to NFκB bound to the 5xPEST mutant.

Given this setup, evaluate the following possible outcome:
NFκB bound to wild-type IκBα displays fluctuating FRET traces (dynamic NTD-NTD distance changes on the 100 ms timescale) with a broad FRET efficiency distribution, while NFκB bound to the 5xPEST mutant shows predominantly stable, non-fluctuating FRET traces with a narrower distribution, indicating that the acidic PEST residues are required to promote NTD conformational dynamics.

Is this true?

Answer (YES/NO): NO